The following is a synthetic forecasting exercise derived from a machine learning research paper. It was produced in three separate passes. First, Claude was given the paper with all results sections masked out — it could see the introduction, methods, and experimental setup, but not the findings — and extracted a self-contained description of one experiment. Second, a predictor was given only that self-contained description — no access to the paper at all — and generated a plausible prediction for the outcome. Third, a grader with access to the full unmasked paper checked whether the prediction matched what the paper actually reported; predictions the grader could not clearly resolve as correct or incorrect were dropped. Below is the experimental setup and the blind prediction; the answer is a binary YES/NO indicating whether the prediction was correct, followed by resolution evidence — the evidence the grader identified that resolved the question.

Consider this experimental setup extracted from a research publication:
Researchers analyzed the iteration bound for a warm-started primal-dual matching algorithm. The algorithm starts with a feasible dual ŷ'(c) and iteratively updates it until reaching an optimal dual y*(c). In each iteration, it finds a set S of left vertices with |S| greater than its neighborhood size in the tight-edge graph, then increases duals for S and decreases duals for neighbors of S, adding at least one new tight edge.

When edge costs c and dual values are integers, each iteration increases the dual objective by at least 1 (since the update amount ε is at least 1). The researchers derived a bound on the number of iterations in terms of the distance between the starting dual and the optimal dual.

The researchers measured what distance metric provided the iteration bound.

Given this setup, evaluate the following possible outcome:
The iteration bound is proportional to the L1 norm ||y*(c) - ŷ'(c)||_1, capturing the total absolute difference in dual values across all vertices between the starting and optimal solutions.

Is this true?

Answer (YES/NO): YES